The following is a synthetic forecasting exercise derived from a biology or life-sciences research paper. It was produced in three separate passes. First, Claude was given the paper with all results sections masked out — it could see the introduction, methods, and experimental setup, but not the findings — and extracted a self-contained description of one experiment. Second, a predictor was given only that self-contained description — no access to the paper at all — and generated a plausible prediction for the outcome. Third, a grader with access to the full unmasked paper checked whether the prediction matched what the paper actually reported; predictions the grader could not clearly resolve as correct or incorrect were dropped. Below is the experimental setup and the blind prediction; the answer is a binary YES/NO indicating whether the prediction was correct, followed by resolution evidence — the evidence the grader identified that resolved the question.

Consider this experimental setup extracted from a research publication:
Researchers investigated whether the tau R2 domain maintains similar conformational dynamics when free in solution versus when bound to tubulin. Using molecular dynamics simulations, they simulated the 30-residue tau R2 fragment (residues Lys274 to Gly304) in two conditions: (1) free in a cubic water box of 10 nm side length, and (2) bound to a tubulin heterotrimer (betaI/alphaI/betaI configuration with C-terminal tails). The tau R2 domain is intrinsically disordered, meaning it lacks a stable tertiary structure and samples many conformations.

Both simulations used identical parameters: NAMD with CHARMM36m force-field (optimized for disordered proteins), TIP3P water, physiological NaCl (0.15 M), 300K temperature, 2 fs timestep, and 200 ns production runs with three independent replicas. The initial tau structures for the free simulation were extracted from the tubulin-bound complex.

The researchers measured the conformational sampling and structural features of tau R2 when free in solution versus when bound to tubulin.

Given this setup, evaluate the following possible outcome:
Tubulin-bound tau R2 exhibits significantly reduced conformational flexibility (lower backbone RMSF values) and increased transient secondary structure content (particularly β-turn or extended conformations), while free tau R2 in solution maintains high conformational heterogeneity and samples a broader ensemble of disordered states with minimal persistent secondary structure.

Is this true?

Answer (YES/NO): NO